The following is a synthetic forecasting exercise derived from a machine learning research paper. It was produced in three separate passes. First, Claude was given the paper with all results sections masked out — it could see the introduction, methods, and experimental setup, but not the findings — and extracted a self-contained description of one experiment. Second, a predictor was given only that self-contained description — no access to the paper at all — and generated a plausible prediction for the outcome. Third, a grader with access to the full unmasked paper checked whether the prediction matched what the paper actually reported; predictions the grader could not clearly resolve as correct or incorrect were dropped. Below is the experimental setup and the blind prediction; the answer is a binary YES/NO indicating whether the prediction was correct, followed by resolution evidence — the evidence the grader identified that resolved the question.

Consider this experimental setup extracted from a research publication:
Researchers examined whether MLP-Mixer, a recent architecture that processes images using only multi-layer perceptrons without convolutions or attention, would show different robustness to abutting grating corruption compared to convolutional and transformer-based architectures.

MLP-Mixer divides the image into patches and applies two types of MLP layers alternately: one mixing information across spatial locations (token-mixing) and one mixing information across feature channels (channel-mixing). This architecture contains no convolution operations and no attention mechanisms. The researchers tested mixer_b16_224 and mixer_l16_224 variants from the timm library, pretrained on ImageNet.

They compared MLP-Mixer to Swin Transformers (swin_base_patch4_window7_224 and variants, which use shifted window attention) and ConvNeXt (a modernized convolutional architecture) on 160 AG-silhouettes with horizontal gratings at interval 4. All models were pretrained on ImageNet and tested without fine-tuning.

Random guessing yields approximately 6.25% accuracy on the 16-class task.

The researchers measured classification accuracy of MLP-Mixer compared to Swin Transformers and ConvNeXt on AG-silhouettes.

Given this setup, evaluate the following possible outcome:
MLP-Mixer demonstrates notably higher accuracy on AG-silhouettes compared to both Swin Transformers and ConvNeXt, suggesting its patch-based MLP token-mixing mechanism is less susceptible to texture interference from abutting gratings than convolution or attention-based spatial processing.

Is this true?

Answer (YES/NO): NO